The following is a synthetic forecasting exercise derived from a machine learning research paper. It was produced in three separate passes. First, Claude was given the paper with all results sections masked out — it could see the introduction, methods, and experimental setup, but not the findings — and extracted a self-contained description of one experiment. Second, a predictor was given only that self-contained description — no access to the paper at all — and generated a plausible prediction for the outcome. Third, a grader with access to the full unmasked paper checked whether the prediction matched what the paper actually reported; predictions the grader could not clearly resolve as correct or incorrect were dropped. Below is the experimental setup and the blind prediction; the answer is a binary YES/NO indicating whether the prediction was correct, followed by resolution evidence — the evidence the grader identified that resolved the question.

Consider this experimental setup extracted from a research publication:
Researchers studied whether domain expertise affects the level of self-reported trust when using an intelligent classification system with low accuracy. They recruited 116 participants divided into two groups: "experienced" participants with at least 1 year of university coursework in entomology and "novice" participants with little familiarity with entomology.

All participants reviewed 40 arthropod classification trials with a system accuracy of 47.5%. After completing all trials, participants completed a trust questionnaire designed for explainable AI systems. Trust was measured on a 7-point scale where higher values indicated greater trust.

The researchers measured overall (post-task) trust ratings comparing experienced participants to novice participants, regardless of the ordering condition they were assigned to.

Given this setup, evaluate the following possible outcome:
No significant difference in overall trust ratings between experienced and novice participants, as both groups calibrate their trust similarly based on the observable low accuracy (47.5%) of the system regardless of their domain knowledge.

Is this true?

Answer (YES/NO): NO